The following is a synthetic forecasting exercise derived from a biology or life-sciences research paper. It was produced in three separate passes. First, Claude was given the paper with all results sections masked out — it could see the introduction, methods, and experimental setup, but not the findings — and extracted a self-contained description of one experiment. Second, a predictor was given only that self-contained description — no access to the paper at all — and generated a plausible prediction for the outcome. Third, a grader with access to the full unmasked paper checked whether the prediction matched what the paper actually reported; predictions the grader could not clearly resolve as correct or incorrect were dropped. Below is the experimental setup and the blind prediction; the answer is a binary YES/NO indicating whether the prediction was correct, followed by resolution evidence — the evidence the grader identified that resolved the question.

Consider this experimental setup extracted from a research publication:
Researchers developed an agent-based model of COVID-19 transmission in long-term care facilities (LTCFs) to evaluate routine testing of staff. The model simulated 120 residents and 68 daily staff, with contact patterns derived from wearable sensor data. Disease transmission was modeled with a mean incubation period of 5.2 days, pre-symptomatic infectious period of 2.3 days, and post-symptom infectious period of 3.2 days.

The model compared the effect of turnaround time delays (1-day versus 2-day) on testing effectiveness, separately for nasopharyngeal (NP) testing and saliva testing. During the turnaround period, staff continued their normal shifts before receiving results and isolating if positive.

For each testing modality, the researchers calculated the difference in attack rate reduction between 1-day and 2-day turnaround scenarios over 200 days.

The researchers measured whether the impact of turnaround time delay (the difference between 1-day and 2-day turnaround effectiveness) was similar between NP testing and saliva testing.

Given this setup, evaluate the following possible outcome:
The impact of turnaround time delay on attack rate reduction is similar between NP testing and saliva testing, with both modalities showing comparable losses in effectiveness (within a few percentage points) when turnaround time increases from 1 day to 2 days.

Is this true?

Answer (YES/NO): YES